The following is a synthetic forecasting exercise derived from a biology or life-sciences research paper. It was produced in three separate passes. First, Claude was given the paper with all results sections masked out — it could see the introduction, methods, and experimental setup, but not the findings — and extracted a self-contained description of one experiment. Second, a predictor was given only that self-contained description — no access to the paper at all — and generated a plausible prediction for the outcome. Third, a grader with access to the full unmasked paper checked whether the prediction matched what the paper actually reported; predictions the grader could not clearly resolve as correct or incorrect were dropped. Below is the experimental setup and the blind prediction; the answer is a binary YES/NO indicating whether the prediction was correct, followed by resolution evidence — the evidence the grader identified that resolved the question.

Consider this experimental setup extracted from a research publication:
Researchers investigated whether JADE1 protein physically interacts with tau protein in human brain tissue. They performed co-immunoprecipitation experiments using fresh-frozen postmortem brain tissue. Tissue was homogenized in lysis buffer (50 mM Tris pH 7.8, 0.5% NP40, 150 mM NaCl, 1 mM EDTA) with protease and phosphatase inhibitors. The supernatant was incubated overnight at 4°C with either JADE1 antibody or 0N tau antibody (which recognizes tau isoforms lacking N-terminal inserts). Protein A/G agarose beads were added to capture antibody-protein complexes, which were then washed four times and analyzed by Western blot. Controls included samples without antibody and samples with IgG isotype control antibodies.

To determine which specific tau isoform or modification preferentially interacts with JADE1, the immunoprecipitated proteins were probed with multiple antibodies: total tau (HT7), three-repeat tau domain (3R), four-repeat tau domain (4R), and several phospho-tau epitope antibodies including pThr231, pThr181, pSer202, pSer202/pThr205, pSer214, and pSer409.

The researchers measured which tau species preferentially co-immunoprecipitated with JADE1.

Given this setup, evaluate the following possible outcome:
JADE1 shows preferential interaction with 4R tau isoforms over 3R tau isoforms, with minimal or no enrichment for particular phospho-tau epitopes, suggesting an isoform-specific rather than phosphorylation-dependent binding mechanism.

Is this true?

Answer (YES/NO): NO